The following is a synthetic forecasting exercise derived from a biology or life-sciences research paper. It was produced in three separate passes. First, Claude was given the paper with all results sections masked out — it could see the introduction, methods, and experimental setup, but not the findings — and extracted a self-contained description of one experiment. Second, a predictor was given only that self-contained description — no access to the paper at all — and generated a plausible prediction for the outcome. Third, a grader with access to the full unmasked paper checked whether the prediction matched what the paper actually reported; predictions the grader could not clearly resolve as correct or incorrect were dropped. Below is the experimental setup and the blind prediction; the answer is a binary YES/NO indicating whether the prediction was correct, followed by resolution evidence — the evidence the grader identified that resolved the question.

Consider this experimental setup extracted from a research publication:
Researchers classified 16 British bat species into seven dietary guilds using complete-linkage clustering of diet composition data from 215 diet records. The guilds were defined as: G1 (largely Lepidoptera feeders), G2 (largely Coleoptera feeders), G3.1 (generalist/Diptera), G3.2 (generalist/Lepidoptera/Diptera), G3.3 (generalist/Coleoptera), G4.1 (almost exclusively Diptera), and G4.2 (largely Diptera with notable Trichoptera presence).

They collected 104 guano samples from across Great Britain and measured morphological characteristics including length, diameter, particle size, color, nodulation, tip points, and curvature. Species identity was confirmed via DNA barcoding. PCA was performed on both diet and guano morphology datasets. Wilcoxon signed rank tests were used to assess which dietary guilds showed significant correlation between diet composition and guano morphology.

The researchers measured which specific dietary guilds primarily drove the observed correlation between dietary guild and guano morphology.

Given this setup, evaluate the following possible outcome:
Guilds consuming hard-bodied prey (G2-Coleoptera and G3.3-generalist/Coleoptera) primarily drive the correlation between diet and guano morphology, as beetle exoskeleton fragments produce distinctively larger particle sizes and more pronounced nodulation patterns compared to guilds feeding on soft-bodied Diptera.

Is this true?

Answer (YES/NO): NO